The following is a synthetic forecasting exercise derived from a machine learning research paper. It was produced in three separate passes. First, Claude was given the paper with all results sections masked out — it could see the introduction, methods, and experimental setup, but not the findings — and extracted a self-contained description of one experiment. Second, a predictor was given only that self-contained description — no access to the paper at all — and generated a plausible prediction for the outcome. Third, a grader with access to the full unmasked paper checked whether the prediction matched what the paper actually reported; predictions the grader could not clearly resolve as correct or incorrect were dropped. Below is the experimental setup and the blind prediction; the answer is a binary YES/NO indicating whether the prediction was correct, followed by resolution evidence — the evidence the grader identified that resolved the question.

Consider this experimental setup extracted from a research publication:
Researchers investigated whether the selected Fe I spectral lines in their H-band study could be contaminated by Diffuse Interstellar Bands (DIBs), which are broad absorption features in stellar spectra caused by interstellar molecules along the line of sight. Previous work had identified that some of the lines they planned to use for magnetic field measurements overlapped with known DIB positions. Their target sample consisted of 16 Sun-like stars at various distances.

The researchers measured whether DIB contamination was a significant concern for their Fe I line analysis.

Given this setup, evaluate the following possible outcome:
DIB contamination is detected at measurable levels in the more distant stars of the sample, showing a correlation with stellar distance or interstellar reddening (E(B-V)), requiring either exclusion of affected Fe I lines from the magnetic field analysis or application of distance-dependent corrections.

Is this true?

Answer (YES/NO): NO